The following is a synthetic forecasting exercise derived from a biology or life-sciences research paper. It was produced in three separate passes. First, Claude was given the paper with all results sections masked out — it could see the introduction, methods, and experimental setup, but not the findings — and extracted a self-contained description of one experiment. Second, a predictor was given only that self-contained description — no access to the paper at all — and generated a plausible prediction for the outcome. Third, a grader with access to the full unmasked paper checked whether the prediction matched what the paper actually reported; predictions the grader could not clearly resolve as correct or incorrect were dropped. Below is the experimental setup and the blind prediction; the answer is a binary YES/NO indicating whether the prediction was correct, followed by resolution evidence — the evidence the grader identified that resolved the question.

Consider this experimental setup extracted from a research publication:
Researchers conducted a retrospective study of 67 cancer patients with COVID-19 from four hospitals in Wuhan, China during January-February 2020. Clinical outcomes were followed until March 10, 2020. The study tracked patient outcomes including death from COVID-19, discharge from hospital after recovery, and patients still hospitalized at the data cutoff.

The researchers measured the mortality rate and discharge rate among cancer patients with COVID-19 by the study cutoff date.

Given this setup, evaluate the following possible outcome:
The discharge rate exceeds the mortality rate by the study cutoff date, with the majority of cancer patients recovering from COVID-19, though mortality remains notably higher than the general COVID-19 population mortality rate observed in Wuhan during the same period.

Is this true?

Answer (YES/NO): YES